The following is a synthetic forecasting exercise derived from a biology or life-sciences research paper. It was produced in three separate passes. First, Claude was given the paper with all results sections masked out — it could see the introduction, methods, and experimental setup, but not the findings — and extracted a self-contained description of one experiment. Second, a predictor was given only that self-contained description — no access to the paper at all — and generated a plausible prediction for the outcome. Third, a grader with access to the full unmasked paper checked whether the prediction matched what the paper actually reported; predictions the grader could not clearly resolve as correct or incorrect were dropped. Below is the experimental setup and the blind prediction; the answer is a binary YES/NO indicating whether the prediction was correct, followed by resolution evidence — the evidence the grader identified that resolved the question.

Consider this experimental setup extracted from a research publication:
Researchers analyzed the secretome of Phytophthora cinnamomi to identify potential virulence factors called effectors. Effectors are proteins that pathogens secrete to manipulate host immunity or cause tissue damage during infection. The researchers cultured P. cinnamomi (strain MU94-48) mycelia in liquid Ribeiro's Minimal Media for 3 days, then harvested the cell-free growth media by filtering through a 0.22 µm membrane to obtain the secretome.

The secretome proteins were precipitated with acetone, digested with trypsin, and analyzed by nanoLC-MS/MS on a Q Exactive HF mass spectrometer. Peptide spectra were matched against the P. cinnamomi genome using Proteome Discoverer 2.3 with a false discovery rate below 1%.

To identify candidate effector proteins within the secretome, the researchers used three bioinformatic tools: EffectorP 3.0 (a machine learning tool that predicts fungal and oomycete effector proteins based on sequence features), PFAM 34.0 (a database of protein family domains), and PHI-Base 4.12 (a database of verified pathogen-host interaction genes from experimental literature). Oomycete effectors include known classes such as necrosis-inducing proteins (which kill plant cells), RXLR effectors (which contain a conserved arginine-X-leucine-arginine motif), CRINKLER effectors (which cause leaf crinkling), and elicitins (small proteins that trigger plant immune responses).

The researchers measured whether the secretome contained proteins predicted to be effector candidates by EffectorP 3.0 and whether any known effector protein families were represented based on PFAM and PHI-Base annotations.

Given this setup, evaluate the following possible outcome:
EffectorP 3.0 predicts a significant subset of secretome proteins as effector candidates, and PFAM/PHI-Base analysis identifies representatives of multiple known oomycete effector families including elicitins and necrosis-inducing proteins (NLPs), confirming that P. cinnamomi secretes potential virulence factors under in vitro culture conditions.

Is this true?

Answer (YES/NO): YES